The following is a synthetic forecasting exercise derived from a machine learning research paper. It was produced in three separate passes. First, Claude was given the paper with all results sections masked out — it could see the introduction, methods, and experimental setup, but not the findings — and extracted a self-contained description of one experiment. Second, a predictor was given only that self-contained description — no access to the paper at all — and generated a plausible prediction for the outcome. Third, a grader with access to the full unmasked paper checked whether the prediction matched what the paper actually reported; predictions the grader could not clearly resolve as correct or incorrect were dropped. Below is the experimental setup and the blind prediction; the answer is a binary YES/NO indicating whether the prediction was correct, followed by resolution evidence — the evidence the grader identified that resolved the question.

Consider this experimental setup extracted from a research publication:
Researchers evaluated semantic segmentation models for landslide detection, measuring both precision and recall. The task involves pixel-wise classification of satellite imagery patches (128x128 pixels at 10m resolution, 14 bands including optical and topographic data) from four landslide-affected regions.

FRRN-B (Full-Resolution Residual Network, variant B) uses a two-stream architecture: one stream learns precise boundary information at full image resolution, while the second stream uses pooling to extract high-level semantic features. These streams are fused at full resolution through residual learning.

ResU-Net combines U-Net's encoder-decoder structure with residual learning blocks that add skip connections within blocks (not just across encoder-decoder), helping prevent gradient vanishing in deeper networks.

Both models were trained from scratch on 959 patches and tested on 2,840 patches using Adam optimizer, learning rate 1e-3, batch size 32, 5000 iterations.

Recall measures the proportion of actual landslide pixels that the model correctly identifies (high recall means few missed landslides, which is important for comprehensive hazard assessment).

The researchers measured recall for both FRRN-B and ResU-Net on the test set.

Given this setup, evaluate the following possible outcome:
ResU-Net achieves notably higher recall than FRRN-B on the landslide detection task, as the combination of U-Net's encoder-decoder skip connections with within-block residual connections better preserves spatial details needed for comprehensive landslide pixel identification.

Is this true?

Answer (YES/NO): NO